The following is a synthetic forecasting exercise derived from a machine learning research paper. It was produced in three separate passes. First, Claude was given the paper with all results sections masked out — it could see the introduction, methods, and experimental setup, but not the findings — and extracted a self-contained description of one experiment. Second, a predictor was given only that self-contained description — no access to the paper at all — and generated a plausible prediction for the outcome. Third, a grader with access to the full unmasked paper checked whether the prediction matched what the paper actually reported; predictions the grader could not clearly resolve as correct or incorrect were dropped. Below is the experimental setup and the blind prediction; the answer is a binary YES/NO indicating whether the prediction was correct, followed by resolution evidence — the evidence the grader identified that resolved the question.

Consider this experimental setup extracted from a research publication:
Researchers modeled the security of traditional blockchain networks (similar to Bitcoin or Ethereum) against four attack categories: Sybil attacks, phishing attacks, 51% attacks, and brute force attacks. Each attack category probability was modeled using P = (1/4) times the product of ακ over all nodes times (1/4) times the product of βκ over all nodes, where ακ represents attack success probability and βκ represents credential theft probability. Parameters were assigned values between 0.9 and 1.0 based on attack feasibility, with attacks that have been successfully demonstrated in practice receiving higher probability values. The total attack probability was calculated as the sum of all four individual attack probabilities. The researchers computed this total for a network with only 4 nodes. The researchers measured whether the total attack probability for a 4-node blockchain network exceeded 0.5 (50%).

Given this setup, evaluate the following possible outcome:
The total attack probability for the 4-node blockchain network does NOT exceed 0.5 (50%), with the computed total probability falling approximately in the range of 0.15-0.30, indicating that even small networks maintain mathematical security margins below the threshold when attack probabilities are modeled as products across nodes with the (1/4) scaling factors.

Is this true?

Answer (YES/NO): NO